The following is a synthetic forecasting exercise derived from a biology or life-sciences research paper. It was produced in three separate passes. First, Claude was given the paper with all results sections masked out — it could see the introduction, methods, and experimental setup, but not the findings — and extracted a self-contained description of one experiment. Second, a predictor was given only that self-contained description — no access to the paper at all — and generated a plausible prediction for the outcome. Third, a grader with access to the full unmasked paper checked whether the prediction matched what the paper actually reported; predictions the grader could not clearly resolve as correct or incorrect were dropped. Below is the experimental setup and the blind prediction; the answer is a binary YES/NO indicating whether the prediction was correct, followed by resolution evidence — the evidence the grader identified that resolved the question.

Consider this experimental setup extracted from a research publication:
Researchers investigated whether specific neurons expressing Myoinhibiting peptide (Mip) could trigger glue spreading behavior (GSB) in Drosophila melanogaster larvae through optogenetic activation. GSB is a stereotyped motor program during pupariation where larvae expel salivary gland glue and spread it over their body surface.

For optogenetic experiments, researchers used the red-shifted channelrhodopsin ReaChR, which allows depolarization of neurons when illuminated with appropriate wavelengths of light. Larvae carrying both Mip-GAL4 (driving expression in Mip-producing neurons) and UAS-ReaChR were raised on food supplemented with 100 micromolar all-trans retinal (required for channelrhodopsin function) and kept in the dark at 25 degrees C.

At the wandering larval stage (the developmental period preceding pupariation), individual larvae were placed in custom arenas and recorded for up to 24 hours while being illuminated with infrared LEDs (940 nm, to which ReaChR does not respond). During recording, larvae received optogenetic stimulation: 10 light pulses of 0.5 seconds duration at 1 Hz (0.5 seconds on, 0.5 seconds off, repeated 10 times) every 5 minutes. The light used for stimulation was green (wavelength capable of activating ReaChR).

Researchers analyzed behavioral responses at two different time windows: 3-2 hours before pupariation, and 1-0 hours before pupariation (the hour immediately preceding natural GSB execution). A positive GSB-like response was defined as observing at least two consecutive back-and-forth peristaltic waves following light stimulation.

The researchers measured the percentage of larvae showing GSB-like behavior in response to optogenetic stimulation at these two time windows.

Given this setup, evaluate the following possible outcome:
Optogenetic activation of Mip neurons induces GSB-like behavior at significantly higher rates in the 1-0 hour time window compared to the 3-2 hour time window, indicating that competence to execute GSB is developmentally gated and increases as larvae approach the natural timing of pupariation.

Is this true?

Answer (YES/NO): YES